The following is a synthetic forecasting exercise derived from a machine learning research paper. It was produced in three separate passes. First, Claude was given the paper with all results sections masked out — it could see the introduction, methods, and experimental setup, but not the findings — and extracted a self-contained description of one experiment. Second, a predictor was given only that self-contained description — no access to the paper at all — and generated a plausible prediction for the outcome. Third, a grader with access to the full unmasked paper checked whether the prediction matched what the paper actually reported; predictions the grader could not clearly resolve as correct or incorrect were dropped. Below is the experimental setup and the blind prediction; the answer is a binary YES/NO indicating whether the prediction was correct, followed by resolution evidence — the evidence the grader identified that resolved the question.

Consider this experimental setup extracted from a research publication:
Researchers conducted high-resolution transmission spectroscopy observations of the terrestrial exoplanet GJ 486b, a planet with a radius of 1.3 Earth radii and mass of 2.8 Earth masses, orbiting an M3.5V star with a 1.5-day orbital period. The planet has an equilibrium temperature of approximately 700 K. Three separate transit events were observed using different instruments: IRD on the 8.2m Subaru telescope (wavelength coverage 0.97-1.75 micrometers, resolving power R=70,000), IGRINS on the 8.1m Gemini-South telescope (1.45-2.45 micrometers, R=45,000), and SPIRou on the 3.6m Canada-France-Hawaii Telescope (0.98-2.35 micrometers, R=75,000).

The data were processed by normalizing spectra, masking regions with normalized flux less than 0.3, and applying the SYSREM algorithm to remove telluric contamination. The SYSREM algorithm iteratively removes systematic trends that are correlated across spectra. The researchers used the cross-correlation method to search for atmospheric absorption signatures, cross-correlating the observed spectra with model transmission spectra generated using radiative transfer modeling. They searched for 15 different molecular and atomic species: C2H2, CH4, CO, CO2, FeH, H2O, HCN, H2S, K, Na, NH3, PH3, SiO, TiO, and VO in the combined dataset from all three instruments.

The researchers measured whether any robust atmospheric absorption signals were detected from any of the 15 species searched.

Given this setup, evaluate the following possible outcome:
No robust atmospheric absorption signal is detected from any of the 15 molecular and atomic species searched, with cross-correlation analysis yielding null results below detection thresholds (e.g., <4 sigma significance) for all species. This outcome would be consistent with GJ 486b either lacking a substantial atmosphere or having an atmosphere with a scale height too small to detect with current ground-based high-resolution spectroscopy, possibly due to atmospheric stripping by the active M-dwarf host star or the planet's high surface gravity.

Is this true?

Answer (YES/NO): YES